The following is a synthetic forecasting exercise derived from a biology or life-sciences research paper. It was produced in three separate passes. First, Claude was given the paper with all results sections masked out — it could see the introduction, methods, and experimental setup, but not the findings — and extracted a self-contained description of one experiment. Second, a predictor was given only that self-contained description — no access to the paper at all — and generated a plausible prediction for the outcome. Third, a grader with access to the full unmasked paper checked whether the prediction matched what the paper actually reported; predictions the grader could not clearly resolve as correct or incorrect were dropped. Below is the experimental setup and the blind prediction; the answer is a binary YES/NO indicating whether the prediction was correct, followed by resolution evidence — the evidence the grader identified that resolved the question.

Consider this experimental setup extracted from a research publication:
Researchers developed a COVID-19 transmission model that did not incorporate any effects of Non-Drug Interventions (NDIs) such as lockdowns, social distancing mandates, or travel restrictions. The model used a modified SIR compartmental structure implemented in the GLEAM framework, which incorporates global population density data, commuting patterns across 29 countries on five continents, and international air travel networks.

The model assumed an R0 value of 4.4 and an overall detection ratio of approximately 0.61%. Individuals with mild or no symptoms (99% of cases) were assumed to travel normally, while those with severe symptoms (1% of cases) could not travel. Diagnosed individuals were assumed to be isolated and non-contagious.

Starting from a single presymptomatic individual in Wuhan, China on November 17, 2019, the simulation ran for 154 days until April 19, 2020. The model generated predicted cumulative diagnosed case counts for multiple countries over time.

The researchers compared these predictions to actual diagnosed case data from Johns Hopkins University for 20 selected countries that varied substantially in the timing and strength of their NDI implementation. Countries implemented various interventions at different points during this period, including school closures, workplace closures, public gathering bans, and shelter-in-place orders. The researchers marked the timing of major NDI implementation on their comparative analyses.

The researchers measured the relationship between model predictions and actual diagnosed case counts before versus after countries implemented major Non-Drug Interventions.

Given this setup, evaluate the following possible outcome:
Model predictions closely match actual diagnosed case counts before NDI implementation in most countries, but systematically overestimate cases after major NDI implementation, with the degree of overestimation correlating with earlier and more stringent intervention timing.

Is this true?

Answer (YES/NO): YES